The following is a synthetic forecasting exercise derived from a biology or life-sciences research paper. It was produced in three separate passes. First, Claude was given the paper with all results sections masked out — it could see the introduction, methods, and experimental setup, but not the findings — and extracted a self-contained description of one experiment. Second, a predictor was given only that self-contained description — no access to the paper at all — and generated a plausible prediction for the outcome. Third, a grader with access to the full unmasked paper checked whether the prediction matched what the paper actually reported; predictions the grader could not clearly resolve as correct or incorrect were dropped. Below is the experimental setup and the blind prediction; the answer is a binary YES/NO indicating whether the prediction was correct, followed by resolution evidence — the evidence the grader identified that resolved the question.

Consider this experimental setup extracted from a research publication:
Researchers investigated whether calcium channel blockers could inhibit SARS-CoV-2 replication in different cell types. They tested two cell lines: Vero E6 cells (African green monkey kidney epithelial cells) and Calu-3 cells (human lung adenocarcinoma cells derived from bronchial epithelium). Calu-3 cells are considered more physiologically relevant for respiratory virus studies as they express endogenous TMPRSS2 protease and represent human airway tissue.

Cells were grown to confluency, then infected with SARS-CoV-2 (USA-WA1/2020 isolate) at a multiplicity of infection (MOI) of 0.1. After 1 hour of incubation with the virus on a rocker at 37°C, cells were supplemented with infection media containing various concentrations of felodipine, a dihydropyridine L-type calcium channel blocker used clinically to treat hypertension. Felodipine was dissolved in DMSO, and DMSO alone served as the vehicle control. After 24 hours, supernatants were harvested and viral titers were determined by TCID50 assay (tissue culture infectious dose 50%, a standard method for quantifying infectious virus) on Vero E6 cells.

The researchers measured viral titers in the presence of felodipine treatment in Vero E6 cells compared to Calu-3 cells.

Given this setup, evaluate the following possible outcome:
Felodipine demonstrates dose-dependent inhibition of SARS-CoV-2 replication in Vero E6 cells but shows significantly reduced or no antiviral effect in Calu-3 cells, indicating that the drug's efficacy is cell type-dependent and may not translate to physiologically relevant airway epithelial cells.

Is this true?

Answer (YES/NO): NO